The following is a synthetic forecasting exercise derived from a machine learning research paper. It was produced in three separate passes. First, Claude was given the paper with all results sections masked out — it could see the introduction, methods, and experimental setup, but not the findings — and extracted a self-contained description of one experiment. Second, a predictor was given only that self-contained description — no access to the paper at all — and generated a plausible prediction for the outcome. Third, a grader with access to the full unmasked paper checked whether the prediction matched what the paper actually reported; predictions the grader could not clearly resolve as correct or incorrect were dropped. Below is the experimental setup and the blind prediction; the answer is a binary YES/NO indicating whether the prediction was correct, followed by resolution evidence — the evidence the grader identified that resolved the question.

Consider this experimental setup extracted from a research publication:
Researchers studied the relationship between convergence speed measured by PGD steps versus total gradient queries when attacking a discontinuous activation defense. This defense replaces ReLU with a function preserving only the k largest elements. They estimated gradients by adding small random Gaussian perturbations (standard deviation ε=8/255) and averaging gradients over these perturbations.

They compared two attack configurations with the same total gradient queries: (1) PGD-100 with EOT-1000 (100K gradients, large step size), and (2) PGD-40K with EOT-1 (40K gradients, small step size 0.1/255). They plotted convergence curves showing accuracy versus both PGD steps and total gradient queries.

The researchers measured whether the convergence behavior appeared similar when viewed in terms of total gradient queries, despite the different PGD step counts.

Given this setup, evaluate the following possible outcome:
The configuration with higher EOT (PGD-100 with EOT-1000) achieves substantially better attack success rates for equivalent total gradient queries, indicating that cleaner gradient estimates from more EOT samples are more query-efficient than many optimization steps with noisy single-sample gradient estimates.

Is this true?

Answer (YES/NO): NO